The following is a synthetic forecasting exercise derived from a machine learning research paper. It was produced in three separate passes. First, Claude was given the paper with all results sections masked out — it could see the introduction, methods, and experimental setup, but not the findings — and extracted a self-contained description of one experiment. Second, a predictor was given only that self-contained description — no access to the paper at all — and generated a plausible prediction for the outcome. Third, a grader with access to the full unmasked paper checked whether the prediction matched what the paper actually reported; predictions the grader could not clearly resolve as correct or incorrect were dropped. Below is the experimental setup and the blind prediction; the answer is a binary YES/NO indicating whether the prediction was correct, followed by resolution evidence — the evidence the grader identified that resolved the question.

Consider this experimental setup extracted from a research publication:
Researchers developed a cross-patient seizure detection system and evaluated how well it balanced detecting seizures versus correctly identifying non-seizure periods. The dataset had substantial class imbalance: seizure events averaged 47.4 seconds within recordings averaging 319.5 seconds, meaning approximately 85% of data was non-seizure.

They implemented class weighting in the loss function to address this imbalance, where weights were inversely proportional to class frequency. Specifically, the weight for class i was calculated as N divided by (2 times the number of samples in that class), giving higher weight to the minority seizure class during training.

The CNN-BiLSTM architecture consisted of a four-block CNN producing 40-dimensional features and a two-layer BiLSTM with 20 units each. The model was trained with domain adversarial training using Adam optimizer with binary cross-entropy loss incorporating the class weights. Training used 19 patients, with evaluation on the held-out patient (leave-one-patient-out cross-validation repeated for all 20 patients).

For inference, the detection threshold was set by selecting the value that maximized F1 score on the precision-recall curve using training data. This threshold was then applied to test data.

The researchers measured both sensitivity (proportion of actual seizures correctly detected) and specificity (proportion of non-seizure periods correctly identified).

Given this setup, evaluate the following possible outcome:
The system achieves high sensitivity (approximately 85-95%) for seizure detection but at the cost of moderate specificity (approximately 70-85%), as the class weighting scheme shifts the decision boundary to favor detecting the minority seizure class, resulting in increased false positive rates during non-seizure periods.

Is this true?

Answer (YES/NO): NO